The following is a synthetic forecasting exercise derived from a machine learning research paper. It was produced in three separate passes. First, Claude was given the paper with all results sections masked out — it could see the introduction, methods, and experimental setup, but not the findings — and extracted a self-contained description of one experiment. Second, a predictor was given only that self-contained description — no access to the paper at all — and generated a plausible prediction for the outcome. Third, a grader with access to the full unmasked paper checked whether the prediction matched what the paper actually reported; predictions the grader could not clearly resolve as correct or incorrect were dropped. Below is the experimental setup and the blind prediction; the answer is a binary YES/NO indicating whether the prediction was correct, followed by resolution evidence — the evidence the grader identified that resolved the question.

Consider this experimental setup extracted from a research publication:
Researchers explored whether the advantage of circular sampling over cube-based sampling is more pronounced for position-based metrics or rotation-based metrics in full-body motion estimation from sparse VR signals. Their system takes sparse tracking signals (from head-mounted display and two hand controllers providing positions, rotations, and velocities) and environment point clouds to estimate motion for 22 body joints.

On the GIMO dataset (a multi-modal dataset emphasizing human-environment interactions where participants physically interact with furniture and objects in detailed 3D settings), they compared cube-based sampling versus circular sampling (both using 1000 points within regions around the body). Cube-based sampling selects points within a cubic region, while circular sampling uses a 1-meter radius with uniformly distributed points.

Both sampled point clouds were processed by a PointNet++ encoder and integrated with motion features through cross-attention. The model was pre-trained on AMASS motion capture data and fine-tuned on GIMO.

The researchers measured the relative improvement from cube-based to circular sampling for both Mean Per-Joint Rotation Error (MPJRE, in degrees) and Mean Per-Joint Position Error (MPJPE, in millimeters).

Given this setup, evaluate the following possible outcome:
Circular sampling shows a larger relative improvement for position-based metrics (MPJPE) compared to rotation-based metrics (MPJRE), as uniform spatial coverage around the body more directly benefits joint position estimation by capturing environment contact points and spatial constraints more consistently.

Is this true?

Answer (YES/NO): YES